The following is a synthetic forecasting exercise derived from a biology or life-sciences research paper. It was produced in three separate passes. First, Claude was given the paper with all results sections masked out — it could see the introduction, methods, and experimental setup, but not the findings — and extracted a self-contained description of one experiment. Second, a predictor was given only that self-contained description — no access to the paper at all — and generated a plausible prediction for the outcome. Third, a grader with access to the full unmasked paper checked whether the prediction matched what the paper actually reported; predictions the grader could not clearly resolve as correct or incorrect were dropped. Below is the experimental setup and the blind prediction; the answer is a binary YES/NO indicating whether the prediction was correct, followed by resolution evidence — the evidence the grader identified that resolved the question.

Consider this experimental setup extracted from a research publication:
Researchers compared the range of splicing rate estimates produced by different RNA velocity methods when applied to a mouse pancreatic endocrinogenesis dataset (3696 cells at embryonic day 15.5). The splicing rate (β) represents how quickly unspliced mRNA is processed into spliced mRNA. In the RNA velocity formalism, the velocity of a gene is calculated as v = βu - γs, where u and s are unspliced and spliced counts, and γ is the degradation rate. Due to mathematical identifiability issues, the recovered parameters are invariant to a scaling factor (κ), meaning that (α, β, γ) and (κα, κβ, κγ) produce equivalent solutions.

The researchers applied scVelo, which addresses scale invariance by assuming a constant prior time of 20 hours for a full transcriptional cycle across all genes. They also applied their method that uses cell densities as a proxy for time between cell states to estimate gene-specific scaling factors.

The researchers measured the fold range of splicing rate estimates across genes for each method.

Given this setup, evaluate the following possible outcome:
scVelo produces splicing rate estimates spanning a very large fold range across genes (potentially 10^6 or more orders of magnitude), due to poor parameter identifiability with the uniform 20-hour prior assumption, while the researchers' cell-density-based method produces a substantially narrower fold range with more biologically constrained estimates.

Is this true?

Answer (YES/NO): NO